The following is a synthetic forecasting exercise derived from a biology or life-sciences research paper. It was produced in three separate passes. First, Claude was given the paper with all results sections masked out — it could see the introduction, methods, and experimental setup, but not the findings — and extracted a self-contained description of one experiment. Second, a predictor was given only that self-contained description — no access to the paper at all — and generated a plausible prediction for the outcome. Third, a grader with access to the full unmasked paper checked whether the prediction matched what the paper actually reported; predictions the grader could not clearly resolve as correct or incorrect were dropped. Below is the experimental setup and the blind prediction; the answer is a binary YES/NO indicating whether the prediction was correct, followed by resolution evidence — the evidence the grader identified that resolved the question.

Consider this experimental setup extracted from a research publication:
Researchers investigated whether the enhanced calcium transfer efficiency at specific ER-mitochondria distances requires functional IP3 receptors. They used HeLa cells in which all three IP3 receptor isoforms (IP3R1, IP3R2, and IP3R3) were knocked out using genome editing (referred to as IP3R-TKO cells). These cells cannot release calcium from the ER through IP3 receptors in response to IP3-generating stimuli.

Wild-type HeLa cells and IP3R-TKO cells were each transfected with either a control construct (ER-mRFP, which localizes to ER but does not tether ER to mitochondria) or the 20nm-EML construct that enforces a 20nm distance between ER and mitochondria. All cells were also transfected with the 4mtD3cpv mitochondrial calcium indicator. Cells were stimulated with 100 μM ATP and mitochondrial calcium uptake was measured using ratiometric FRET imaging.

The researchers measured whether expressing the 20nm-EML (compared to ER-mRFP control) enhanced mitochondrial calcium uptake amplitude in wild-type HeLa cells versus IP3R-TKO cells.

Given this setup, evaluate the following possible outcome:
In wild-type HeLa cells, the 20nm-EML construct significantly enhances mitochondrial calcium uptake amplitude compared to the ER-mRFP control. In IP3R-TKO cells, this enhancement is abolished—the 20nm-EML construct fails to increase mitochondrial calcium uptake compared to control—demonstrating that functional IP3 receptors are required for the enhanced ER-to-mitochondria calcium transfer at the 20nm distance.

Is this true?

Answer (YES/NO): YES